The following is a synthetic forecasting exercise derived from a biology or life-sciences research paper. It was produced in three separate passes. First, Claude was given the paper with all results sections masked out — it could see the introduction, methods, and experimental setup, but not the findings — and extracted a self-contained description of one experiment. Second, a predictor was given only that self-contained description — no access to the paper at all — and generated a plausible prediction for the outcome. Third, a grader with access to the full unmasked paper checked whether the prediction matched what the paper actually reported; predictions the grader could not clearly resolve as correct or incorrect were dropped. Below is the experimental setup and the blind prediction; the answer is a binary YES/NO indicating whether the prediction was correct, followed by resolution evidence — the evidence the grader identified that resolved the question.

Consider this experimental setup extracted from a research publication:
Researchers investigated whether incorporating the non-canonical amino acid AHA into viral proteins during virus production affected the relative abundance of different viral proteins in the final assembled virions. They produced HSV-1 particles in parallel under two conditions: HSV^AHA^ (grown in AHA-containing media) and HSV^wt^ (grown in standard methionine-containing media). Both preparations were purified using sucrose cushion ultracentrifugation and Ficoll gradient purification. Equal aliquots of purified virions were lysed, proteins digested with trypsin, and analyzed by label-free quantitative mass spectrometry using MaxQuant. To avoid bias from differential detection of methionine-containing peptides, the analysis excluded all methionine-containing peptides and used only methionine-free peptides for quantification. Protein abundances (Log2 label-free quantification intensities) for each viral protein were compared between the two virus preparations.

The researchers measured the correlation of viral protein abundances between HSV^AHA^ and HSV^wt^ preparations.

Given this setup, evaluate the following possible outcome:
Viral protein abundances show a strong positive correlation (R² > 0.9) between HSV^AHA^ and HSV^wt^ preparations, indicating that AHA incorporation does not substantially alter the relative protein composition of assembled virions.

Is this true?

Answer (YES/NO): YES